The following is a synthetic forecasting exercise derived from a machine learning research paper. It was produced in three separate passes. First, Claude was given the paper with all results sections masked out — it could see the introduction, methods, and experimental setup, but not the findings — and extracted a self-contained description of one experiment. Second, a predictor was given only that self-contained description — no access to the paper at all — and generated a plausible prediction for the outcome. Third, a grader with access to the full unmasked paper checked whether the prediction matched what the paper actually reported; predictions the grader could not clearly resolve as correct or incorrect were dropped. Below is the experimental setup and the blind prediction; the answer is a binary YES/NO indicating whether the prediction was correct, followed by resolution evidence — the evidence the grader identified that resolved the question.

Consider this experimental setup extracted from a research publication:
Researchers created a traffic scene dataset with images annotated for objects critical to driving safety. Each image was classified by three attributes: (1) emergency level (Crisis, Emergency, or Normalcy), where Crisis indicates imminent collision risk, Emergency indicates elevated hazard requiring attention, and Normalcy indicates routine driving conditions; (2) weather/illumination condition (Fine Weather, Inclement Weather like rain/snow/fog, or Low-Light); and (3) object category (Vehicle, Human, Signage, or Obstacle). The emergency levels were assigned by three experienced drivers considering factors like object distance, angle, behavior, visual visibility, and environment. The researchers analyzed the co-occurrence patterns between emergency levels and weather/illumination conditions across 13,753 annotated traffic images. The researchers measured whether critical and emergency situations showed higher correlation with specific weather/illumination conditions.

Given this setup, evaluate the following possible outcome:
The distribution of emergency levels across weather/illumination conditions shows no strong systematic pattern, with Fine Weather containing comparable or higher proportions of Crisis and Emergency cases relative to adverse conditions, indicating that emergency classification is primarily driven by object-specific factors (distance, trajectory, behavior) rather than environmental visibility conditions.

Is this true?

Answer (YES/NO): NO